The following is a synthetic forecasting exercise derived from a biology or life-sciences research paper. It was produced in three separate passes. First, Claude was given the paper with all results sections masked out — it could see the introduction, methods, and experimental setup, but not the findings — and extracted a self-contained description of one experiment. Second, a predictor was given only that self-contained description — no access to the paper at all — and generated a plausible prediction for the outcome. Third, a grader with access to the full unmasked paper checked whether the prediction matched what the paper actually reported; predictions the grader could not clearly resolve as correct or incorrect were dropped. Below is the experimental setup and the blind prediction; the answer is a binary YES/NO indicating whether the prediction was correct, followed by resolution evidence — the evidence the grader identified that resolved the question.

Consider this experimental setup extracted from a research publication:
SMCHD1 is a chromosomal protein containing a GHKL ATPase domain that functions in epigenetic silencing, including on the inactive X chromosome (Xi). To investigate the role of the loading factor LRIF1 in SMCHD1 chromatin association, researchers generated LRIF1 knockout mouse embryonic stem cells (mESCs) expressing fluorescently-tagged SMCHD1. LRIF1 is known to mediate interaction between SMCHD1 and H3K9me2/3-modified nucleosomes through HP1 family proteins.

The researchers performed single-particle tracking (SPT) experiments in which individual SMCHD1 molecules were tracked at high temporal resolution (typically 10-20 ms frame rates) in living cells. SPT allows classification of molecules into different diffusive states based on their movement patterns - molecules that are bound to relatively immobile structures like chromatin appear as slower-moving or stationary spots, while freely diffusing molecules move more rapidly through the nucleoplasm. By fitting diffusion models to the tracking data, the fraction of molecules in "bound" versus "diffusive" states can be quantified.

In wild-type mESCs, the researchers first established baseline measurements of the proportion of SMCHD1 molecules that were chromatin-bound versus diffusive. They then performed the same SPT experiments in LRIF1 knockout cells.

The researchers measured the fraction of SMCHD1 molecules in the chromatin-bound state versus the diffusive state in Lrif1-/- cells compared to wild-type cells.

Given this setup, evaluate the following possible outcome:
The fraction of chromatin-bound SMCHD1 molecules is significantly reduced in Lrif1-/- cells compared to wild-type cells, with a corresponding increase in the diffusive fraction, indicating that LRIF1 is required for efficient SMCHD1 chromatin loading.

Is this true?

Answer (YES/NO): YES